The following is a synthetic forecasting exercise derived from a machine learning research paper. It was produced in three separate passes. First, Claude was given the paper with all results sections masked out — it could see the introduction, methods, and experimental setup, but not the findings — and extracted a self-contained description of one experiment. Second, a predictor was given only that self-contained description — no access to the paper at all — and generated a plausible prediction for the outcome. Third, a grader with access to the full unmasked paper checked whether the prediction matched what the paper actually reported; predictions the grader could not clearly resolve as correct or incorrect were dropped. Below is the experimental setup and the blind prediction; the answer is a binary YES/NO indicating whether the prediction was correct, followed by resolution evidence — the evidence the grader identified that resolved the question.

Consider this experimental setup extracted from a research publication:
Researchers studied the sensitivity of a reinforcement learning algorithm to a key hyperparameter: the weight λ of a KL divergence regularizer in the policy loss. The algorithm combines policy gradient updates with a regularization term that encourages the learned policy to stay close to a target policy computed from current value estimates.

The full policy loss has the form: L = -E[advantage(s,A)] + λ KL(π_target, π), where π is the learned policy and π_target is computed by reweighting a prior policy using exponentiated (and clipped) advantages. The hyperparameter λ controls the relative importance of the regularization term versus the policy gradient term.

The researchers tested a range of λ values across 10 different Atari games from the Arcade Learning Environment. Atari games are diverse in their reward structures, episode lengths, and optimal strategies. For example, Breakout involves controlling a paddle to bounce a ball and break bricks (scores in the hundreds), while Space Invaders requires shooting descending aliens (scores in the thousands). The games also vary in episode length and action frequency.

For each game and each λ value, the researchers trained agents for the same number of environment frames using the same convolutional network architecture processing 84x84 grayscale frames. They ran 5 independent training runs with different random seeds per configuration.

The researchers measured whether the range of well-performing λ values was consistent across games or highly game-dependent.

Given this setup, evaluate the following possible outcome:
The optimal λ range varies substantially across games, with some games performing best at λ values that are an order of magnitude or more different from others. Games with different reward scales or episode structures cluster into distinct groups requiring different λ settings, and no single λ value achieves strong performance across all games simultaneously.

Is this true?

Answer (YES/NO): NO